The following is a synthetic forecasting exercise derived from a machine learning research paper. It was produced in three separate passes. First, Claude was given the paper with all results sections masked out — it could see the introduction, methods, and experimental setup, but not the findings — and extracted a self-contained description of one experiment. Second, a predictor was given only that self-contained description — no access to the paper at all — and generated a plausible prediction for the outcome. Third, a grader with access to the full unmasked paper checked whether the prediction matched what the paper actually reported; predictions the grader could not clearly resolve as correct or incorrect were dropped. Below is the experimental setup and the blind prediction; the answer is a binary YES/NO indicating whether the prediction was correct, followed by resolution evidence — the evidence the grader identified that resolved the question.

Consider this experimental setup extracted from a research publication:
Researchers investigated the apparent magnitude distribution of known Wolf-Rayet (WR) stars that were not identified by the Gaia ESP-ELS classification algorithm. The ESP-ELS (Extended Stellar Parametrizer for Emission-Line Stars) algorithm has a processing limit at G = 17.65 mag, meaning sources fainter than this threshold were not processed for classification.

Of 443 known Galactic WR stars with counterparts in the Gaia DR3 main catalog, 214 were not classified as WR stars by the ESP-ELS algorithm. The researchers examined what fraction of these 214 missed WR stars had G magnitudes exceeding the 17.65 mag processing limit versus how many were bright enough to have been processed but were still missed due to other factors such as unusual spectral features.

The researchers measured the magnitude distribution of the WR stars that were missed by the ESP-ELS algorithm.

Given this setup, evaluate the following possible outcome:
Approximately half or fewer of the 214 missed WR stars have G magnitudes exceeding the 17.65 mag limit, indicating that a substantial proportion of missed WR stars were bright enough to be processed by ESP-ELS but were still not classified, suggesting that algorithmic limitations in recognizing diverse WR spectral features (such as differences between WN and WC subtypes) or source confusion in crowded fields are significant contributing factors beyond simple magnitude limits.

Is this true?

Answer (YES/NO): YES